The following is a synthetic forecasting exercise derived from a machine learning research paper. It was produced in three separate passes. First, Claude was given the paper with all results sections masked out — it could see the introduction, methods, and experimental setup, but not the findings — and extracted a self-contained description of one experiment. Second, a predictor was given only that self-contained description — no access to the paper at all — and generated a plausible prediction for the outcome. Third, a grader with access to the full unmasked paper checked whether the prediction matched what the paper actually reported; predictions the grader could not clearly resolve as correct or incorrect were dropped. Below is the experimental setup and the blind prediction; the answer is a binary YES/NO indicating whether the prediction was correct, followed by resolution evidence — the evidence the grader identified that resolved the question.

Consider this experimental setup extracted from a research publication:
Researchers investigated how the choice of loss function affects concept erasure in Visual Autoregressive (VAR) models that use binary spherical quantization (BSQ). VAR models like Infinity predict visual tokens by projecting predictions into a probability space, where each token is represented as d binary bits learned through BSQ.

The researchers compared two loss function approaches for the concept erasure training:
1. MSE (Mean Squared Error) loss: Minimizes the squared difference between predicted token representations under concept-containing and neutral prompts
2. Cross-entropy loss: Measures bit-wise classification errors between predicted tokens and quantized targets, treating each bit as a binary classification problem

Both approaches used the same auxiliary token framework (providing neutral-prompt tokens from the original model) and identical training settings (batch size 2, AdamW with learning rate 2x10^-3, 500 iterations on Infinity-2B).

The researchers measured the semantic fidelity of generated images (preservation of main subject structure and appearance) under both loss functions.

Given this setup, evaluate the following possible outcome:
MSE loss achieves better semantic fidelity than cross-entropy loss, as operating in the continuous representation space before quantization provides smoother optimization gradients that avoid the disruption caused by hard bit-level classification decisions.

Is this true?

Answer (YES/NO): NO